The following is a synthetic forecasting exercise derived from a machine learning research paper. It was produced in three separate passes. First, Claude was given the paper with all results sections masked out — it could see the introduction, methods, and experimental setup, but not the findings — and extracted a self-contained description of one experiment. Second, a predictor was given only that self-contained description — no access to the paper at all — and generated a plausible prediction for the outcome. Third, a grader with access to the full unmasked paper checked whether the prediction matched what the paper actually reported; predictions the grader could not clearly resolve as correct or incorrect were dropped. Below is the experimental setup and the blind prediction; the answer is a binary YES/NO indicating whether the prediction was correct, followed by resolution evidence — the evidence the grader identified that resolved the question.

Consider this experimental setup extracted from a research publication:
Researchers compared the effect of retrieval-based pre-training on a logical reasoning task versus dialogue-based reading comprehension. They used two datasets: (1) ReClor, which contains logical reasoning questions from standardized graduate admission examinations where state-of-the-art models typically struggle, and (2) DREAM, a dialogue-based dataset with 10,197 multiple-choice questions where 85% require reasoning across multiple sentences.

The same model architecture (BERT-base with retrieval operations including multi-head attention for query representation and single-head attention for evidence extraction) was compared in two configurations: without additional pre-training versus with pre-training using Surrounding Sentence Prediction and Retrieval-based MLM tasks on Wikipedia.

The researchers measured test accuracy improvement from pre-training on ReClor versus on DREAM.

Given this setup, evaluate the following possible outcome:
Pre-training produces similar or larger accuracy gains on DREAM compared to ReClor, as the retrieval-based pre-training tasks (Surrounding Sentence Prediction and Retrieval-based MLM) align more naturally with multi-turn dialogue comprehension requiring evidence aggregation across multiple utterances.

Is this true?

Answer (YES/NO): NO